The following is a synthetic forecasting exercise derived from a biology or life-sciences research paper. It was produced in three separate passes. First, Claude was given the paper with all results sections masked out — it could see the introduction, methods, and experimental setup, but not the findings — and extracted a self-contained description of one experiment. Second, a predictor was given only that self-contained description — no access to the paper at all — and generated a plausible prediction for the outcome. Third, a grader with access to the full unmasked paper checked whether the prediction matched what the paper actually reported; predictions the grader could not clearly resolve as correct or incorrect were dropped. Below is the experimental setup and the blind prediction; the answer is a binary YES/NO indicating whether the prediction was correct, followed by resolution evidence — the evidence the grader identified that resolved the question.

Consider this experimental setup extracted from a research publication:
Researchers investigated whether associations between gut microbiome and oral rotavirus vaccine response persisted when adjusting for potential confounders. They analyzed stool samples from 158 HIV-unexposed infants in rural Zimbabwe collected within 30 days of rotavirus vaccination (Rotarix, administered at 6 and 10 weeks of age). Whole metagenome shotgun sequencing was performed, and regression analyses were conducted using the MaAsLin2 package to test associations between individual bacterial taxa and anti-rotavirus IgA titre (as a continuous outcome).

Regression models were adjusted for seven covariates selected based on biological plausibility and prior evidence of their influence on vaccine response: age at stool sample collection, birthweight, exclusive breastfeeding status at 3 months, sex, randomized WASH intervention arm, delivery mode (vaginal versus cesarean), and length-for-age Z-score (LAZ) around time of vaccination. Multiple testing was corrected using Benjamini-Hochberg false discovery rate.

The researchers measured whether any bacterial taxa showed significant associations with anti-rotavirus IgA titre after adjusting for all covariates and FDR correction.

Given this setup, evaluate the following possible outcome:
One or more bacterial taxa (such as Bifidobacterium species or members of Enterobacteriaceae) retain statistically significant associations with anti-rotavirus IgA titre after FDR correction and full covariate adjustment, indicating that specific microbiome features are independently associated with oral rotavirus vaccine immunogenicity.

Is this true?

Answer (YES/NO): YES